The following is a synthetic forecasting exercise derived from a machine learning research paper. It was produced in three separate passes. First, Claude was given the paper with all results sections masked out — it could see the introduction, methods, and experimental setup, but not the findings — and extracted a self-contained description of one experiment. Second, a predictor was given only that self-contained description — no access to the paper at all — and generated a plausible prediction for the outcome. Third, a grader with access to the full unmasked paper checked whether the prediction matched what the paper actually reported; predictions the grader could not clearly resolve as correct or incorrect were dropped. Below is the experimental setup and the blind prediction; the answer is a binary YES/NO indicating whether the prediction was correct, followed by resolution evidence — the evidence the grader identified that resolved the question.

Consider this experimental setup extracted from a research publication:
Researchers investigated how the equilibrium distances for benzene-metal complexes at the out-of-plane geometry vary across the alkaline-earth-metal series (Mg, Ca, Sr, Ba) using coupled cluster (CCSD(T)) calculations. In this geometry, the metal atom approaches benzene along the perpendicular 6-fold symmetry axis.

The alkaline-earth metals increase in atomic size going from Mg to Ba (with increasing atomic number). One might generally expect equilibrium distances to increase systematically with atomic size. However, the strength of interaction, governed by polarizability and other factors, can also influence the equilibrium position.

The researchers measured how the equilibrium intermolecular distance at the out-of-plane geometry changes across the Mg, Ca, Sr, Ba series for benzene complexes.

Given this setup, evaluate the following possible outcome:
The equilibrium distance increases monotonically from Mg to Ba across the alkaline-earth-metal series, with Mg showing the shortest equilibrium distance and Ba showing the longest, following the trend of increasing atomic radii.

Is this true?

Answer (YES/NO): NO